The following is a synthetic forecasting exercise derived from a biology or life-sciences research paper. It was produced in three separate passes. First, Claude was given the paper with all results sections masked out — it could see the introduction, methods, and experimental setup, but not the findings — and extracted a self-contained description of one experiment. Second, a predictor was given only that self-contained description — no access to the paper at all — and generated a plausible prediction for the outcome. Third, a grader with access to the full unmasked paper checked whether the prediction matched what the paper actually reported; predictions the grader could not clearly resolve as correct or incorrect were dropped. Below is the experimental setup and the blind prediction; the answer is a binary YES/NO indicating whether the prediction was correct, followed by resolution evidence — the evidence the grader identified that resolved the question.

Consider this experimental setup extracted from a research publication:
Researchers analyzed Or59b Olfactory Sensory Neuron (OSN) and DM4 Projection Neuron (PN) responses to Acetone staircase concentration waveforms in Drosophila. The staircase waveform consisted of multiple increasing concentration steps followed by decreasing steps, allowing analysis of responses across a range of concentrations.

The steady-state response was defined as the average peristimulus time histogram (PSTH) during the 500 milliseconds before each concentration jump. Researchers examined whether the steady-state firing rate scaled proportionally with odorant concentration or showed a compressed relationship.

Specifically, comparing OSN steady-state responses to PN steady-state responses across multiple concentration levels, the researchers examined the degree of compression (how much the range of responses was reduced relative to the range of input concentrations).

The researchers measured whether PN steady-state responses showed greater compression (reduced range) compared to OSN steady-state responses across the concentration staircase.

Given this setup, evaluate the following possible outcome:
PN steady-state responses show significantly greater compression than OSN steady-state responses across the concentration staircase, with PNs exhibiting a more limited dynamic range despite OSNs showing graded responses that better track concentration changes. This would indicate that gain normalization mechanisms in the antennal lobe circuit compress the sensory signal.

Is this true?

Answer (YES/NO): YES